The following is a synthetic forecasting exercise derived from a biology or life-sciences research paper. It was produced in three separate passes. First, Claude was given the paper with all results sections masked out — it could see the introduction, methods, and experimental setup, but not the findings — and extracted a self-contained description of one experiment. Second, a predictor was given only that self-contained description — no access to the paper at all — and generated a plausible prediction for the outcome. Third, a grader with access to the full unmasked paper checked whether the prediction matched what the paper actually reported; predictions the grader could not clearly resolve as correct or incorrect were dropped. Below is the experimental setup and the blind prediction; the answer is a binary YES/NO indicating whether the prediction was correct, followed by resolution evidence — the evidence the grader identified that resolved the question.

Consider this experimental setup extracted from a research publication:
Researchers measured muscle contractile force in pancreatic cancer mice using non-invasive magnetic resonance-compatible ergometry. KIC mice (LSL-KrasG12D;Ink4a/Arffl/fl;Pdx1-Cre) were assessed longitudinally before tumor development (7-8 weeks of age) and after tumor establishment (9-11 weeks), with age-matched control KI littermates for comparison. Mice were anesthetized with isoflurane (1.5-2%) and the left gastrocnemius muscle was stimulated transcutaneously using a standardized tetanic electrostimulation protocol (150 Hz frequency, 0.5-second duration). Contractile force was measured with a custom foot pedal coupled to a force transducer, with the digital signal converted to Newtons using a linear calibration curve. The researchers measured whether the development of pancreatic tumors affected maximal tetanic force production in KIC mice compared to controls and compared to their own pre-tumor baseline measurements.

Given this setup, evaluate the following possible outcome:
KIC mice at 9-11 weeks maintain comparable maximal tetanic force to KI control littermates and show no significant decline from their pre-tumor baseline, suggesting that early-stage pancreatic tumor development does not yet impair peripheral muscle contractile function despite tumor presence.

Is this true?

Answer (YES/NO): NO